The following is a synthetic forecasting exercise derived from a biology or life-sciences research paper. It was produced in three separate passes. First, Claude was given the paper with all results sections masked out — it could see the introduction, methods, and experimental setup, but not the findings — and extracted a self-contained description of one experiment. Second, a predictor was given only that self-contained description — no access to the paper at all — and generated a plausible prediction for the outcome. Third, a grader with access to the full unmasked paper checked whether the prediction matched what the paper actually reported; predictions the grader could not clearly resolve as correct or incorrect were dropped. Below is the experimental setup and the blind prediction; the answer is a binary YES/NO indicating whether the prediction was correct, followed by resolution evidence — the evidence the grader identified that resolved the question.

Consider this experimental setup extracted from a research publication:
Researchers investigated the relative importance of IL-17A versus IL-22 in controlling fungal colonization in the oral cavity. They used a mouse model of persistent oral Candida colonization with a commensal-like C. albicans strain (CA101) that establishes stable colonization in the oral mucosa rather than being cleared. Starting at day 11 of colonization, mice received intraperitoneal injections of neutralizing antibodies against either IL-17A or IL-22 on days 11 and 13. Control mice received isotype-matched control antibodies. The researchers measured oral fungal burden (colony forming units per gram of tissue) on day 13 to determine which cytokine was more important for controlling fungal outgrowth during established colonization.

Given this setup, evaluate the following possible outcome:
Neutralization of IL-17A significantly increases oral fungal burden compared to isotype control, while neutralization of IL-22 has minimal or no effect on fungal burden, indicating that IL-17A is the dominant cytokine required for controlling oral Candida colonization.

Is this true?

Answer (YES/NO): NO